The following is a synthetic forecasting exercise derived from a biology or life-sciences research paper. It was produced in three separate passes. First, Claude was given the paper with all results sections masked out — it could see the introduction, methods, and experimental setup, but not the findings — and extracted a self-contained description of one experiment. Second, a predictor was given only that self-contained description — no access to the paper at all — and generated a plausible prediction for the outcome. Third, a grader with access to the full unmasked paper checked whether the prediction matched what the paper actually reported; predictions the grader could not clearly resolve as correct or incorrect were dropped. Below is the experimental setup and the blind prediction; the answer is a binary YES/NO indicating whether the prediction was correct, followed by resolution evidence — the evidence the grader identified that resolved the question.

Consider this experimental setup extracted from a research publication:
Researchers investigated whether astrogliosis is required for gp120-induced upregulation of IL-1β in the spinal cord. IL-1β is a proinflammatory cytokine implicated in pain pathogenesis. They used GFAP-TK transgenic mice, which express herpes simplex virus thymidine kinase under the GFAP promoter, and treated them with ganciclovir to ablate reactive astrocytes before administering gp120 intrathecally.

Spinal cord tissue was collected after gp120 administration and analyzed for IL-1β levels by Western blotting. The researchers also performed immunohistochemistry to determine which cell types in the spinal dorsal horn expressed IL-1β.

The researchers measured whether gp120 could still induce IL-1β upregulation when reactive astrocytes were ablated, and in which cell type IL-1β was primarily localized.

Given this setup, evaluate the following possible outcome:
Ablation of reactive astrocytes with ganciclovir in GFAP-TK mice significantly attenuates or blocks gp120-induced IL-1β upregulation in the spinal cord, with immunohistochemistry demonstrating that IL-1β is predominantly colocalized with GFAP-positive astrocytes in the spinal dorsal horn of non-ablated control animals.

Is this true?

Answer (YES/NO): YES